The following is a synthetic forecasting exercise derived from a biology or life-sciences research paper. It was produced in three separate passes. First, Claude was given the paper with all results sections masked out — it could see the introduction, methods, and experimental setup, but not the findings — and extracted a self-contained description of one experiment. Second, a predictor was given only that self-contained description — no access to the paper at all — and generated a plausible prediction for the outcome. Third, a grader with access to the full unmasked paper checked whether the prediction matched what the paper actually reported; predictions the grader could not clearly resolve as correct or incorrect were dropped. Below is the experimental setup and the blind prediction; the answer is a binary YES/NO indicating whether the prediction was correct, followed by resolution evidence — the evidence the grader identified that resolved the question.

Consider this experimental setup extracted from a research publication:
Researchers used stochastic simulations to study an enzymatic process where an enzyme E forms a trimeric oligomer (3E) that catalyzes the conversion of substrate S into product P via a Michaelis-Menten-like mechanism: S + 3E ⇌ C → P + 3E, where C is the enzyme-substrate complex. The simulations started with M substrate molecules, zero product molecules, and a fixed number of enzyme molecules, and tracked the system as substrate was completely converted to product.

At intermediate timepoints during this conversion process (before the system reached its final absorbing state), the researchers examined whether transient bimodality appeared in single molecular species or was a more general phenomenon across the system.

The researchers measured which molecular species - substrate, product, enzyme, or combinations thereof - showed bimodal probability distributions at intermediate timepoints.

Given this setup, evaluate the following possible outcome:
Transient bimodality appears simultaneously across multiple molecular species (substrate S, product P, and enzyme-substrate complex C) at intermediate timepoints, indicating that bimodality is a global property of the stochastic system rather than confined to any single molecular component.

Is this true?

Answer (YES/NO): NO